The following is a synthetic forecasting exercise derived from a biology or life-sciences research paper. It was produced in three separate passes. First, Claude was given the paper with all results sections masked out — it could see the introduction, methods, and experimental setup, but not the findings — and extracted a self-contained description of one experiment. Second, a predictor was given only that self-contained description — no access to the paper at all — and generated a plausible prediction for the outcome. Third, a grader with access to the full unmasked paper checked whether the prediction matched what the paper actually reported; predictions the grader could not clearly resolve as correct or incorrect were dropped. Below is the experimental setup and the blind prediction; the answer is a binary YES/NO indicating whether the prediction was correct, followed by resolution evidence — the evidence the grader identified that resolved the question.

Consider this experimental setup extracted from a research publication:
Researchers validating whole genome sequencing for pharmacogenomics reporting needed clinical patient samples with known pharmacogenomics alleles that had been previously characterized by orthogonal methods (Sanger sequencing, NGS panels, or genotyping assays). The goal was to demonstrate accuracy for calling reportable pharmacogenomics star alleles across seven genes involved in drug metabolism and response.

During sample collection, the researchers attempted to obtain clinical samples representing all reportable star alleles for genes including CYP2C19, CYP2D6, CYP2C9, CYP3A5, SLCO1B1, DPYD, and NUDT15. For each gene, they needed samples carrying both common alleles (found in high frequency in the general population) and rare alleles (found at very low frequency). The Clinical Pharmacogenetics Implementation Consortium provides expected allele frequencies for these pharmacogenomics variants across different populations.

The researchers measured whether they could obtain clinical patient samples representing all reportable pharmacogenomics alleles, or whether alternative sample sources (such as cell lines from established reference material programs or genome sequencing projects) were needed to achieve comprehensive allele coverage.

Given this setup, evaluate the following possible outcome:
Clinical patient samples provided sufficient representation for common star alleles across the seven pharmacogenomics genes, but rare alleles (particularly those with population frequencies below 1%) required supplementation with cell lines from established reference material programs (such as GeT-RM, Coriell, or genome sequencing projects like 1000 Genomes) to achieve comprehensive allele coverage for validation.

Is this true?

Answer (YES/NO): YES